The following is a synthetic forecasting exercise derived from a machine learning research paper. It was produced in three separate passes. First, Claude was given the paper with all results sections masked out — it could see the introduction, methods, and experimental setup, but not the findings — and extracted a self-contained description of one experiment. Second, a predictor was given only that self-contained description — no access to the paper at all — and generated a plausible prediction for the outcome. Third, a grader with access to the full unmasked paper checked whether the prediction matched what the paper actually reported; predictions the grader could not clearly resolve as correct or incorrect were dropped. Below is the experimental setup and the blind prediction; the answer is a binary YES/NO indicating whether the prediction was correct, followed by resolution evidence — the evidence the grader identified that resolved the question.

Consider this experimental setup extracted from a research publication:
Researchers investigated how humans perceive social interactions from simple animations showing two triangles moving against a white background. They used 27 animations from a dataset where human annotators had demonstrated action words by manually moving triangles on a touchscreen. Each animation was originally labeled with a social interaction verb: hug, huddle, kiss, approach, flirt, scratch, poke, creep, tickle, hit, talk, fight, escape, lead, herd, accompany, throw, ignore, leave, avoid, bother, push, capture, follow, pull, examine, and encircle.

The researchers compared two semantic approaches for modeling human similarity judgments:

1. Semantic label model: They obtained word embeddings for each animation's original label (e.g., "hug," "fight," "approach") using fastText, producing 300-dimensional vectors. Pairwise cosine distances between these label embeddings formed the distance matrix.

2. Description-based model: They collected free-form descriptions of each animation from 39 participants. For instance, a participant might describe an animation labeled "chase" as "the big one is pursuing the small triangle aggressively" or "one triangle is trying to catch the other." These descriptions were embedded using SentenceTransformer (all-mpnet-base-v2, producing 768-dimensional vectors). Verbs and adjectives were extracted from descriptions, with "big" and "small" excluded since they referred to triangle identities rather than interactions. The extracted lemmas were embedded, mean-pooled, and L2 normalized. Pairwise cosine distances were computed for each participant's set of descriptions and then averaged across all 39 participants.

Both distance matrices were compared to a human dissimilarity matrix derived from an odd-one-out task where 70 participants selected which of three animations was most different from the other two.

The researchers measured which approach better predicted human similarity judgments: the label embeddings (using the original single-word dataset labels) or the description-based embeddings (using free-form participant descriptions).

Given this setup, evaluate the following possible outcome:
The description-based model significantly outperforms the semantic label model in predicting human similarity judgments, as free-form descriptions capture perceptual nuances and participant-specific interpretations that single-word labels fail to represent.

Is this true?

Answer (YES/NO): YES